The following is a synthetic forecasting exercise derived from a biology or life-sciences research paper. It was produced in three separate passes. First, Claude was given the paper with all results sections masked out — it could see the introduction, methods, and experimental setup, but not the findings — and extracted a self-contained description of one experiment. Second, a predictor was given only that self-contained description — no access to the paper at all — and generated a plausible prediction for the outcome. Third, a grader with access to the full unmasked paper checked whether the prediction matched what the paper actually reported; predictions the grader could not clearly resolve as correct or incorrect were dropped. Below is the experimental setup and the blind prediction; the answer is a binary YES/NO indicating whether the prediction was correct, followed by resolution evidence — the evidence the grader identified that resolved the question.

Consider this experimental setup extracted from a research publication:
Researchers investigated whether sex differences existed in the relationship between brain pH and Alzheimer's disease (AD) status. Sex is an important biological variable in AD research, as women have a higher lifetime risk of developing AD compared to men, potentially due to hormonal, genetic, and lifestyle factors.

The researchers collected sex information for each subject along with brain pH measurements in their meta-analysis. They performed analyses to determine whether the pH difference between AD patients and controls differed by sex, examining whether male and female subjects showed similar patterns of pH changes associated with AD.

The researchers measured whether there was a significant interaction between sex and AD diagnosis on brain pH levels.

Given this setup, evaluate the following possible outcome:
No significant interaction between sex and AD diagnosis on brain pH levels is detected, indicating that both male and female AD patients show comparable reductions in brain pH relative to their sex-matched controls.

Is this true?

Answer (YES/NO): YES